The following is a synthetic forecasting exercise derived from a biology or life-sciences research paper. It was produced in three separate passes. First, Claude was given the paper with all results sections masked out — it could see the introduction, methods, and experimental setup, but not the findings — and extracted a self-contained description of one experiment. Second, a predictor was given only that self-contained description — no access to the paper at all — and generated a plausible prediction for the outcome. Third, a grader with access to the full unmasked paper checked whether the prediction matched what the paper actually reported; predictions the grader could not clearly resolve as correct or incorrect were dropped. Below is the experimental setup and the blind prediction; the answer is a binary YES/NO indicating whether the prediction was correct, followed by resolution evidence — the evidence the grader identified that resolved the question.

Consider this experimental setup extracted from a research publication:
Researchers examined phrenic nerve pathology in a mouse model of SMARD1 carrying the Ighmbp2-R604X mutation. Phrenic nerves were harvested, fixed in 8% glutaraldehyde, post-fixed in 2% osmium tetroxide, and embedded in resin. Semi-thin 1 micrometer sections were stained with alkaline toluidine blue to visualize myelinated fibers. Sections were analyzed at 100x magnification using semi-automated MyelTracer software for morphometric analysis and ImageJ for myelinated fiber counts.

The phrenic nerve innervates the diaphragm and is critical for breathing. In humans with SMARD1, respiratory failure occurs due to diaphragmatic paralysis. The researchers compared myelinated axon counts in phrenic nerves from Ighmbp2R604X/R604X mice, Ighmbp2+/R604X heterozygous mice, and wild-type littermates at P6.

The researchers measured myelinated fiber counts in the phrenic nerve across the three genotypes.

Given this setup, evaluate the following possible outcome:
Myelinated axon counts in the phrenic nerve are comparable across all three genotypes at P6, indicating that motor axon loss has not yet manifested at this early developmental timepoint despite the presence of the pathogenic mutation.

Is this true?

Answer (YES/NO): YES